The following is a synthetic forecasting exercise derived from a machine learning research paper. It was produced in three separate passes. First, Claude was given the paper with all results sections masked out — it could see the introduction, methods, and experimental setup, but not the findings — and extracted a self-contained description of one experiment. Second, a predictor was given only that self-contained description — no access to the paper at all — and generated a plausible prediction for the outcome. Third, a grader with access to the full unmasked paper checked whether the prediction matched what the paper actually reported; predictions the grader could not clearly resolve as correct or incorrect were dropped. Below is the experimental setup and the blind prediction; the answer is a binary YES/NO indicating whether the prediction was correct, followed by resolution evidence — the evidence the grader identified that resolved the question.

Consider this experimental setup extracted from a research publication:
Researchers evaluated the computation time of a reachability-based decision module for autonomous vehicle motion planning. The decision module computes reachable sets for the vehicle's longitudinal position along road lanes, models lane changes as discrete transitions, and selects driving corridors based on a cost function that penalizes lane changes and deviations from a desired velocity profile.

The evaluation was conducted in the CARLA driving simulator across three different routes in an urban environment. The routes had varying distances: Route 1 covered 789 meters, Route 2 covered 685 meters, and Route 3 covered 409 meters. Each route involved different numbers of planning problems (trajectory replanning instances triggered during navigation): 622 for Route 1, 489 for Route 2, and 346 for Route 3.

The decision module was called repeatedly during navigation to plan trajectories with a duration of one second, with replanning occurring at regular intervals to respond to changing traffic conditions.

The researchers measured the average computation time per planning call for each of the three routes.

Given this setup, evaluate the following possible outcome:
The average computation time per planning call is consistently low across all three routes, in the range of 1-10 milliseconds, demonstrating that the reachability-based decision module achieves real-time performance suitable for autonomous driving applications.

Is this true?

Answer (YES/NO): NO